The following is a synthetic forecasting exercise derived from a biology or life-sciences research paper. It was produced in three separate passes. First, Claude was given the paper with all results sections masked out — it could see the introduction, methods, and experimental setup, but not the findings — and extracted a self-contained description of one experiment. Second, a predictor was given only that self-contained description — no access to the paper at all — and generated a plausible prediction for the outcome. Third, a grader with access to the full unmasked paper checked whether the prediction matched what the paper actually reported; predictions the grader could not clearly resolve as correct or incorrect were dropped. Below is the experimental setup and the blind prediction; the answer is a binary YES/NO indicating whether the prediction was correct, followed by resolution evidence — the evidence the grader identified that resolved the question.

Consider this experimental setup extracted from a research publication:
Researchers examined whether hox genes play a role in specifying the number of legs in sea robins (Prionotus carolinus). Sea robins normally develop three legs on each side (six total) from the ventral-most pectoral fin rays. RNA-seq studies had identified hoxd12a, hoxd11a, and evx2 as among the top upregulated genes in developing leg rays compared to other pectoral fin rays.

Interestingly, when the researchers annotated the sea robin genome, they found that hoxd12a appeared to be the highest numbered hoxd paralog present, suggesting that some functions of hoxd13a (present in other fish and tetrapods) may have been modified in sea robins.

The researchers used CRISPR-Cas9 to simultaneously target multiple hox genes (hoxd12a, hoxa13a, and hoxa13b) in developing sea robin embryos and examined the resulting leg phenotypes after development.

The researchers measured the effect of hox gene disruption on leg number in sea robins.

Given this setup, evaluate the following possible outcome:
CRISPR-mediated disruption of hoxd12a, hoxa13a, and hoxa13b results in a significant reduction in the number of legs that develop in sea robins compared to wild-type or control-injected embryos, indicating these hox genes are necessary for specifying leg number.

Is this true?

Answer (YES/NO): YES